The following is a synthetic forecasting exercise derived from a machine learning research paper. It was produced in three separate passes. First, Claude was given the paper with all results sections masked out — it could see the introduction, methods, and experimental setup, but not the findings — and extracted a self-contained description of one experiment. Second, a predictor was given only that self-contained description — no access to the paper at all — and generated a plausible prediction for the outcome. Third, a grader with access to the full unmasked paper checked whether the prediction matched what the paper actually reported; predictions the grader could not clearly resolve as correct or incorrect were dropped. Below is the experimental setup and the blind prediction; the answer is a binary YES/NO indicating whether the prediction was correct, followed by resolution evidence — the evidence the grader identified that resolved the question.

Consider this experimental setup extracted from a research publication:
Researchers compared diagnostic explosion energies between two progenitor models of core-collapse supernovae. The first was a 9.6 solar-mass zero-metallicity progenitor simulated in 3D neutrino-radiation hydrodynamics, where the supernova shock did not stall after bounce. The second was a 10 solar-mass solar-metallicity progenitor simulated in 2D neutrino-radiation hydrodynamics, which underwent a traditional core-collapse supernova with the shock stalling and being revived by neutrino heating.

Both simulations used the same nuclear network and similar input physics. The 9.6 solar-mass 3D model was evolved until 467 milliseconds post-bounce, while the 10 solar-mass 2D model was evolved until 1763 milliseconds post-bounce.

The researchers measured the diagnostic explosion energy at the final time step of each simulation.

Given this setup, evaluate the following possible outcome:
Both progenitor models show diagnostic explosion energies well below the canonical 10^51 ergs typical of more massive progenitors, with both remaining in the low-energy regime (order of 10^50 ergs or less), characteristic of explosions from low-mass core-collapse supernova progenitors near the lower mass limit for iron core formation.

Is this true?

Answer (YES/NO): YES